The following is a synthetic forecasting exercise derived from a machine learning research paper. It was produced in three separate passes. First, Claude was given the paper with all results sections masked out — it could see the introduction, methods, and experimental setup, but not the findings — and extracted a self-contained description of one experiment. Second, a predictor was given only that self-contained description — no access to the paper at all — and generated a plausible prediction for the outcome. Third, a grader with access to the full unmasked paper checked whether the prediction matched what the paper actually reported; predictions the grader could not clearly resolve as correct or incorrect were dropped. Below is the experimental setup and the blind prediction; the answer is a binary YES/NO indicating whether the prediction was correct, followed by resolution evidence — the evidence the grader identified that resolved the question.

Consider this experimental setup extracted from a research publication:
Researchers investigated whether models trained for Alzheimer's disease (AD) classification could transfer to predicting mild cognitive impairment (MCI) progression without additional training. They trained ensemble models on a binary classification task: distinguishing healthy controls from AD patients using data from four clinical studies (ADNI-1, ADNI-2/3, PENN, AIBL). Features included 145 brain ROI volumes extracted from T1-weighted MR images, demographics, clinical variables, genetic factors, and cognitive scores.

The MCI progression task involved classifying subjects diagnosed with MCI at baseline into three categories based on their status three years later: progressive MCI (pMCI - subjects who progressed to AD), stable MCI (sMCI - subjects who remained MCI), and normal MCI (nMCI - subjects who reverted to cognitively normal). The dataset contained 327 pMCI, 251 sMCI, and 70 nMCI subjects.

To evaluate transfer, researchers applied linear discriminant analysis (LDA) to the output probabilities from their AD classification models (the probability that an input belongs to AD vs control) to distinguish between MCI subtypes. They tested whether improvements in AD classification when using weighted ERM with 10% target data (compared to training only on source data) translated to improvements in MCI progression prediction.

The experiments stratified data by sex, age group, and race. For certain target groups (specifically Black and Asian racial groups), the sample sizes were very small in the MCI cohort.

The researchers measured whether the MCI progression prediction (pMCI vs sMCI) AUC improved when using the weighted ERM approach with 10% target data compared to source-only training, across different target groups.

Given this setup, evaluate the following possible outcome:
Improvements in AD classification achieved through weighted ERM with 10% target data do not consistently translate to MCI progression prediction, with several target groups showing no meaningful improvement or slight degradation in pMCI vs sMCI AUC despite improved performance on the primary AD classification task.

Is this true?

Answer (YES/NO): NO